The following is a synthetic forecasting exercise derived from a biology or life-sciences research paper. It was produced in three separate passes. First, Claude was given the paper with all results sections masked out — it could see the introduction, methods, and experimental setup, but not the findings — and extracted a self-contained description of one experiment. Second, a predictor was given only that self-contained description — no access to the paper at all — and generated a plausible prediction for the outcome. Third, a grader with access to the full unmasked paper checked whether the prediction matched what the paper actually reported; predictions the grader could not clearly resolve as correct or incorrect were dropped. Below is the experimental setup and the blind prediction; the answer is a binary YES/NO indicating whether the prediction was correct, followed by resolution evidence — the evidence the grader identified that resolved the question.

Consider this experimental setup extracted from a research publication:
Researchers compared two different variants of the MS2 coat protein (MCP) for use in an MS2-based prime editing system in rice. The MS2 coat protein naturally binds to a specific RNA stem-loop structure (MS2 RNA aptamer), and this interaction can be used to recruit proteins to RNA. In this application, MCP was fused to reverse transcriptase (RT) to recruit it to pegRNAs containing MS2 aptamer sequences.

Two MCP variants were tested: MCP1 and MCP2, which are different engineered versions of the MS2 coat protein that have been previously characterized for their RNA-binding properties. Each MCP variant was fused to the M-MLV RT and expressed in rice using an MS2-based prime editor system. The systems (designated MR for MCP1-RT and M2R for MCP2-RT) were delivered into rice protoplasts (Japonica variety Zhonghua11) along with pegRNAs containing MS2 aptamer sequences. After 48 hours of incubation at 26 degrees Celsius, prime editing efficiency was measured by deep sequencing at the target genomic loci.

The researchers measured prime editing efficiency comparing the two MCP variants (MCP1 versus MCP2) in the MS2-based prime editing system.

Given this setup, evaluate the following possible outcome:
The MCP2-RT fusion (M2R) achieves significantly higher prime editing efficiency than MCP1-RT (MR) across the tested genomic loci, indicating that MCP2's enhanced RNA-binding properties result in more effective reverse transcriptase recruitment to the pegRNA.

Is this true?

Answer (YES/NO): NO